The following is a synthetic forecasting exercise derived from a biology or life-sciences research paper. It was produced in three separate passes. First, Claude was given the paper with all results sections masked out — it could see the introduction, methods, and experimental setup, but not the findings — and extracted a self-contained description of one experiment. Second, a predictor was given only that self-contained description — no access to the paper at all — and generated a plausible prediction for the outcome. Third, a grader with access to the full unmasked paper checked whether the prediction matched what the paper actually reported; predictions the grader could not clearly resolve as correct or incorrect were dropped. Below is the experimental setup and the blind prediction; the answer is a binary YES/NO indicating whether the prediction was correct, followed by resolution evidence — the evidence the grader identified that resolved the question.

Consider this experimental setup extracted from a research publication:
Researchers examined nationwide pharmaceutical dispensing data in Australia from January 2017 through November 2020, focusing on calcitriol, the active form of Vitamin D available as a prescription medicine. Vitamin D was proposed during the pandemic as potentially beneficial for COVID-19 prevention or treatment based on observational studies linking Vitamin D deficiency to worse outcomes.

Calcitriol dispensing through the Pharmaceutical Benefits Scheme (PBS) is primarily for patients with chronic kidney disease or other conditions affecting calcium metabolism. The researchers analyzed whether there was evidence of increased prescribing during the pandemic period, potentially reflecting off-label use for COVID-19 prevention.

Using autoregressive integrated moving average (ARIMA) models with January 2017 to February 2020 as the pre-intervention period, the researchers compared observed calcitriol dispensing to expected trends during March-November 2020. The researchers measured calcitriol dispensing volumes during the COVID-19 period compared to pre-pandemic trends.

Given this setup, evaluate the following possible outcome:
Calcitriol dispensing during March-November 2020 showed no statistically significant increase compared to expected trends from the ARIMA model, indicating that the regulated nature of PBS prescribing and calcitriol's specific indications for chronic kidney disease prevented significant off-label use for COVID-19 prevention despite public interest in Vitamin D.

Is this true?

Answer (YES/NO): NO